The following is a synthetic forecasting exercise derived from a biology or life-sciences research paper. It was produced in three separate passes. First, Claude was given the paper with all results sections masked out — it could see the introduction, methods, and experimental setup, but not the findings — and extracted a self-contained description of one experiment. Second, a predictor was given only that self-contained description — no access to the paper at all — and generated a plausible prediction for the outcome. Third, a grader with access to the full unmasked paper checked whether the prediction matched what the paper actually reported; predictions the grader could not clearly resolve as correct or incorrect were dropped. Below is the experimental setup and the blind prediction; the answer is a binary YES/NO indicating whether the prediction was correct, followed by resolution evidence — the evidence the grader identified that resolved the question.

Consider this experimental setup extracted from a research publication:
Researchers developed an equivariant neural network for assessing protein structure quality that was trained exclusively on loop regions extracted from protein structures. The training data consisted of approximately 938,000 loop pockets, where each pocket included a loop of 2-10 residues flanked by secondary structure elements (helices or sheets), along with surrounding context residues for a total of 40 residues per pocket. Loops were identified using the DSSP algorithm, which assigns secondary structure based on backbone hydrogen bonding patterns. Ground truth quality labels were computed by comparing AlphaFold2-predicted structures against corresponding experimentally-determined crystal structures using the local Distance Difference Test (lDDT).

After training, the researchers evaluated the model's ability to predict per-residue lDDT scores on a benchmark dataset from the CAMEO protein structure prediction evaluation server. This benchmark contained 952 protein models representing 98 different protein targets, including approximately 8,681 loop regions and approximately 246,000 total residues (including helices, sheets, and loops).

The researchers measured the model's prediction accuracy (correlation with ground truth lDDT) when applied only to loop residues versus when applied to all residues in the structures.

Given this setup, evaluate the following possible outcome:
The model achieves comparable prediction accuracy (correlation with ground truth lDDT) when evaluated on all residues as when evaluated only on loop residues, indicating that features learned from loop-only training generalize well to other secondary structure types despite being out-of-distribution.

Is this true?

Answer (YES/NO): YES